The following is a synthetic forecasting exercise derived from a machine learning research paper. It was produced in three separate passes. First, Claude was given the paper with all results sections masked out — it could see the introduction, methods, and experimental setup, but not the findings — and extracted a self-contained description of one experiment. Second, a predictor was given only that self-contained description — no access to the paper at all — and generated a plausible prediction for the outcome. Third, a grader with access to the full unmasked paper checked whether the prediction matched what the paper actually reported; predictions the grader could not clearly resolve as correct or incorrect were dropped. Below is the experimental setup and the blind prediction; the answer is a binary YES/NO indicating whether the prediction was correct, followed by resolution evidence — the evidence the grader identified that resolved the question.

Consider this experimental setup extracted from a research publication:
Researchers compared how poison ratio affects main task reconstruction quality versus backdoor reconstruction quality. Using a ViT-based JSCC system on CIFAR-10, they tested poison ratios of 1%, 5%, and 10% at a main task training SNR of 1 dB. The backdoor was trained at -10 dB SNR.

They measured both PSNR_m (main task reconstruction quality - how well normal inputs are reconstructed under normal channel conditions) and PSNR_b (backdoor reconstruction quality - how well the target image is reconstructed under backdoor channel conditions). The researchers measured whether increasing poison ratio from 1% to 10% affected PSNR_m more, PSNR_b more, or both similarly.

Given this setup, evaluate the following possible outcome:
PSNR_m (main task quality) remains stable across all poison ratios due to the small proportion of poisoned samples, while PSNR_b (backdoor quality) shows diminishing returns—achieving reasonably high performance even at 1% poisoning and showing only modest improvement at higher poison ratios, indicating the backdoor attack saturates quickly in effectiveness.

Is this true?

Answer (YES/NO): NO